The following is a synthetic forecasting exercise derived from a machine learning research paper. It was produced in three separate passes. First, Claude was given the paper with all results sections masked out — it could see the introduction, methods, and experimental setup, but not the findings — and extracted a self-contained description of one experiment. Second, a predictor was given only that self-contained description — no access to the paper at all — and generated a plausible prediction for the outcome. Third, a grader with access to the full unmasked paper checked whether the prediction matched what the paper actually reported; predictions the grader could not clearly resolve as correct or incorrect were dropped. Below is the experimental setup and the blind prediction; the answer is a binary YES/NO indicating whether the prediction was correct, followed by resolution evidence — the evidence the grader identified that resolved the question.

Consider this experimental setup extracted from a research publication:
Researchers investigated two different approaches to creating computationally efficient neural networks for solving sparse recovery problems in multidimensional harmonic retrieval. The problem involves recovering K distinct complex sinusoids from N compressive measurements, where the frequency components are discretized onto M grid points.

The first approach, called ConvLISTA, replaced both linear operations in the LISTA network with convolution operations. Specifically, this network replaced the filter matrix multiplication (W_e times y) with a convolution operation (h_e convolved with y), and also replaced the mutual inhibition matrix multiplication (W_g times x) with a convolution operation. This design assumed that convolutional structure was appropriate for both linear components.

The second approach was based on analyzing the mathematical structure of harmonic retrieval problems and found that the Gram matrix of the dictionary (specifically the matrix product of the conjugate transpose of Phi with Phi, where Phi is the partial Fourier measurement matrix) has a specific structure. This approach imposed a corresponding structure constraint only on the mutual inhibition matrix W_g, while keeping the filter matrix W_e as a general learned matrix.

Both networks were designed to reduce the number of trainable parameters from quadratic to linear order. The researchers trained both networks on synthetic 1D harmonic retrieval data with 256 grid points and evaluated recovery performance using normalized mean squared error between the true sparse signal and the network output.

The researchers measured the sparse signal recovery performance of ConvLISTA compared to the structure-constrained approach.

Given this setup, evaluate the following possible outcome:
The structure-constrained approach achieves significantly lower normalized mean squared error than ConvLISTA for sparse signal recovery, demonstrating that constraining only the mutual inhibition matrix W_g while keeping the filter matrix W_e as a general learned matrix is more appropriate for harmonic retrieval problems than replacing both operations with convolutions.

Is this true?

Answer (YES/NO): YES